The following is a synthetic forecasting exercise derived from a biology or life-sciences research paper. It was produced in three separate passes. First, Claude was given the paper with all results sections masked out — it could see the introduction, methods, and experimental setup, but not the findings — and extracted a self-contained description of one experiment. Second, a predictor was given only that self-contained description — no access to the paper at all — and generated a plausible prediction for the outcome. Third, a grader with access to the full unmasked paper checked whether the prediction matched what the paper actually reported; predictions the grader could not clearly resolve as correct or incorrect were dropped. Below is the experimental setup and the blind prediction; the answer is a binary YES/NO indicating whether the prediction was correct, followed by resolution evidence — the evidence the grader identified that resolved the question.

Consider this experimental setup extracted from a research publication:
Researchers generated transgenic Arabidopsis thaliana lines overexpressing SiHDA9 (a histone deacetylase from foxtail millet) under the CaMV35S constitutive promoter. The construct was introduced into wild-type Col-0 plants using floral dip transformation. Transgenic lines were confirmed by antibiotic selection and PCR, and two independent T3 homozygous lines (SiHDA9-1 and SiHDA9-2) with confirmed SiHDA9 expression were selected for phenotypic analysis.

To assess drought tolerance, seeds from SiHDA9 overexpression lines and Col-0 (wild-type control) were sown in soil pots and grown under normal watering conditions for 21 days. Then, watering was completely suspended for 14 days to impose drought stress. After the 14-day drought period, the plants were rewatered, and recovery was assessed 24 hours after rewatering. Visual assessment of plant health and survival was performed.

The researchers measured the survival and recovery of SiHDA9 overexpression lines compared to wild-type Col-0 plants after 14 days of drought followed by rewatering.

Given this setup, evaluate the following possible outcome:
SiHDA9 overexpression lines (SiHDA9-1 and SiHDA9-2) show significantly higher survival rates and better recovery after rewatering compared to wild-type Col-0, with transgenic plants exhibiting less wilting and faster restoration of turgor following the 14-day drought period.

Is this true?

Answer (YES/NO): NO